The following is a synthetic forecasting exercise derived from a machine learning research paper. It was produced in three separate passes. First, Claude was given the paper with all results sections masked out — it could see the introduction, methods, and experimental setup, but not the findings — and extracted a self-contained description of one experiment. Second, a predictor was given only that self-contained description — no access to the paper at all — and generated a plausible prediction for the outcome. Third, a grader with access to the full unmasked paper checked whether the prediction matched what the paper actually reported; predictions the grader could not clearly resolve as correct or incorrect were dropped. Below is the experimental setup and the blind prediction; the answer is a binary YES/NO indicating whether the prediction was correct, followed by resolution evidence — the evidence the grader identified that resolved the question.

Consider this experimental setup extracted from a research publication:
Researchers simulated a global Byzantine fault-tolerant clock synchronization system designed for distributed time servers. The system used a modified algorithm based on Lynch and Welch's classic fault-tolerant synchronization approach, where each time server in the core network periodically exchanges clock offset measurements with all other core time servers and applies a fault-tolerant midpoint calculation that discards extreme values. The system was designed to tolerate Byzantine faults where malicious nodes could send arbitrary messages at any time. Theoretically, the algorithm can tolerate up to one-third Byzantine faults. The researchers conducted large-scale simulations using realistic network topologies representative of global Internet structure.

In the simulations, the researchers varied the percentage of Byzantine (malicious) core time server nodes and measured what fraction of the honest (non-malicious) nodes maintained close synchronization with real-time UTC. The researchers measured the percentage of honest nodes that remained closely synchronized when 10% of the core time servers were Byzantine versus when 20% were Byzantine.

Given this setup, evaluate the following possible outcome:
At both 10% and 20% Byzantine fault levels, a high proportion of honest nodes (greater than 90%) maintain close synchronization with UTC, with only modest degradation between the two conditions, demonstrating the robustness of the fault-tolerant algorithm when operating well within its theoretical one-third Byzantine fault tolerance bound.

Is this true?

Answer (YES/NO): YES